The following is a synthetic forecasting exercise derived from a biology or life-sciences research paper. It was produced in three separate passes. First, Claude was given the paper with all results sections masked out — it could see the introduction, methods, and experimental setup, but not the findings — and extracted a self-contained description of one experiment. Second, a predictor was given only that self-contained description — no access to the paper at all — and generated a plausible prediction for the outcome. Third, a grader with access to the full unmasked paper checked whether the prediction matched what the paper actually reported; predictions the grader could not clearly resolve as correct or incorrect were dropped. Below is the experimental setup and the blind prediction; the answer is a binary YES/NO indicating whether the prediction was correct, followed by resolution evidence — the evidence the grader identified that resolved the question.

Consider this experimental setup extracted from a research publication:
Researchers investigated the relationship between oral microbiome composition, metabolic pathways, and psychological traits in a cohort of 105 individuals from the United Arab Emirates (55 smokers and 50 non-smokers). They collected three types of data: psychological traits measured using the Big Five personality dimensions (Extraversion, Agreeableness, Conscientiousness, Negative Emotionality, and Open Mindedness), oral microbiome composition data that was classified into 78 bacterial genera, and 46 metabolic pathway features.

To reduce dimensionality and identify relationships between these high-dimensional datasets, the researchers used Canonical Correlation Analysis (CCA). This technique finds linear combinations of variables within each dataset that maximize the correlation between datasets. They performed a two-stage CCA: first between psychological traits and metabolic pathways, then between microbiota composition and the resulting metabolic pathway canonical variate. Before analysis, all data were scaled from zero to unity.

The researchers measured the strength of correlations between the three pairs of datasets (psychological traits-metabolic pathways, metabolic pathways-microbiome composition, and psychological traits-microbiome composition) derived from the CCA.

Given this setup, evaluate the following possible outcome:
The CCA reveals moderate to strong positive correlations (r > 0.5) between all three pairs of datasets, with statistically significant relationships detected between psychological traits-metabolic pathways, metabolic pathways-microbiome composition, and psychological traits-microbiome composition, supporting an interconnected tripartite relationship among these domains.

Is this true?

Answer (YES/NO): NO